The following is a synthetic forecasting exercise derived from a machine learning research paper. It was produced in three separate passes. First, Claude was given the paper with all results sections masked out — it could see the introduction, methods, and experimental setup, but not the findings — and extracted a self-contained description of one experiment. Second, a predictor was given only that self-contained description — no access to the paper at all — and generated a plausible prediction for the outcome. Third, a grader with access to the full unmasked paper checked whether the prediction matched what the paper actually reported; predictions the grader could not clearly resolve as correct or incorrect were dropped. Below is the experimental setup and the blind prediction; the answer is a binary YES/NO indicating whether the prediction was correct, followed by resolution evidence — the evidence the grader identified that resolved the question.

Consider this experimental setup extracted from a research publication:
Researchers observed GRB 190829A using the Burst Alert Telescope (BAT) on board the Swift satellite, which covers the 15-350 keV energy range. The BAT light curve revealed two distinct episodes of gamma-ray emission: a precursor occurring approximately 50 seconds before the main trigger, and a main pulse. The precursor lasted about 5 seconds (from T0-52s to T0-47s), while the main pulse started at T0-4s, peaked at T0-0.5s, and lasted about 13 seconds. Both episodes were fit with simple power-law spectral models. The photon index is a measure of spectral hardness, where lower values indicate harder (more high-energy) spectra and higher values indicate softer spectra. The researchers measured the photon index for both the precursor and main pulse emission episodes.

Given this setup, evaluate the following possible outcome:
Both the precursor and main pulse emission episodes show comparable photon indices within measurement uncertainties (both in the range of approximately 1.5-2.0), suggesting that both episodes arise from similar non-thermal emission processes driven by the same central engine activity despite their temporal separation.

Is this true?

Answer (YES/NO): NO